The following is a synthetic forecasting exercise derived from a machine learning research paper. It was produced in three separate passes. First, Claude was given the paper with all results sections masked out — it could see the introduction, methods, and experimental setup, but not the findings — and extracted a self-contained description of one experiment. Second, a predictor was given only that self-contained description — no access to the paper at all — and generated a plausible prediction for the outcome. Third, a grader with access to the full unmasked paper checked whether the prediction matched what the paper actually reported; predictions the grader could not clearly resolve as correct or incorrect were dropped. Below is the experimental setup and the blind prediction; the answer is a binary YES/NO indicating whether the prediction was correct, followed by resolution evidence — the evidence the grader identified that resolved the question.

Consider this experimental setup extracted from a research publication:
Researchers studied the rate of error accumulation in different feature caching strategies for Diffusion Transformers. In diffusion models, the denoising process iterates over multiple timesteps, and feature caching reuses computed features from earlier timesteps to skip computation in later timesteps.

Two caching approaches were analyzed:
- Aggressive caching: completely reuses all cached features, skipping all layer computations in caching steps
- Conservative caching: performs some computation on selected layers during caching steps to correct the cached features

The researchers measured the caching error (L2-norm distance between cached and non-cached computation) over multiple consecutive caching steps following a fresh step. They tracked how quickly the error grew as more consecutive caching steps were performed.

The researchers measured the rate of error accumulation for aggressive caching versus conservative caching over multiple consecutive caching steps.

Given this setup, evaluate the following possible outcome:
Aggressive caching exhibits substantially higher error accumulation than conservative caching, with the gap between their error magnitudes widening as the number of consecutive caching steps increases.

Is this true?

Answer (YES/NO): YES